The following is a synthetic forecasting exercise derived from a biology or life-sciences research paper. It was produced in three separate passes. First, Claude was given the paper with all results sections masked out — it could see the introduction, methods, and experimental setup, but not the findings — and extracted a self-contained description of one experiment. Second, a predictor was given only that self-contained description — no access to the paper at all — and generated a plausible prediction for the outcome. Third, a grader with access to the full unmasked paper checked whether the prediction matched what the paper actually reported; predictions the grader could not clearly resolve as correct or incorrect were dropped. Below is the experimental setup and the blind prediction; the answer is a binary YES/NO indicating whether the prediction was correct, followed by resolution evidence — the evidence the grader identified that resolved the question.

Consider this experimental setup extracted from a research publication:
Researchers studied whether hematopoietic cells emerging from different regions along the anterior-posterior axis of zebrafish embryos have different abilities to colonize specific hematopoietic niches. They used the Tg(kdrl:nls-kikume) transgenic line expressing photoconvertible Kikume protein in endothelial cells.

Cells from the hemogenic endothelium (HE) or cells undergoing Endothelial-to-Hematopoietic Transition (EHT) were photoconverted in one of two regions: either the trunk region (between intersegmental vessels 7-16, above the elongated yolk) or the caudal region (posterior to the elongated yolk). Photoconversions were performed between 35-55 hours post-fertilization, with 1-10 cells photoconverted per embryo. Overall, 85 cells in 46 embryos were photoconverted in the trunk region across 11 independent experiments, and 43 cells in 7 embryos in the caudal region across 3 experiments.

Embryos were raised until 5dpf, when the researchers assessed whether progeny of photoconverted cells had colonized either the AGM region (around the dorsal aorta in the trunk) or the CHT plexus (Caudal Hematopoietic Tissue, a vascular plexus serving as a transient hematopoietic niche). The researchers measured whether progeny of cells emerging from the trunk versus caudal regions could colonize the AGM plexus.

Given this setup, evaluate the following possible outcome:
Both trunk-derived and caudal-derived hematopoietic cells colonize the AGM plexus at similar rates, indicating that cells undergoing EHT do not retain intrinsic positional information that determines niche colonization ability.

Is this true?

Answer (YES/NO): NO